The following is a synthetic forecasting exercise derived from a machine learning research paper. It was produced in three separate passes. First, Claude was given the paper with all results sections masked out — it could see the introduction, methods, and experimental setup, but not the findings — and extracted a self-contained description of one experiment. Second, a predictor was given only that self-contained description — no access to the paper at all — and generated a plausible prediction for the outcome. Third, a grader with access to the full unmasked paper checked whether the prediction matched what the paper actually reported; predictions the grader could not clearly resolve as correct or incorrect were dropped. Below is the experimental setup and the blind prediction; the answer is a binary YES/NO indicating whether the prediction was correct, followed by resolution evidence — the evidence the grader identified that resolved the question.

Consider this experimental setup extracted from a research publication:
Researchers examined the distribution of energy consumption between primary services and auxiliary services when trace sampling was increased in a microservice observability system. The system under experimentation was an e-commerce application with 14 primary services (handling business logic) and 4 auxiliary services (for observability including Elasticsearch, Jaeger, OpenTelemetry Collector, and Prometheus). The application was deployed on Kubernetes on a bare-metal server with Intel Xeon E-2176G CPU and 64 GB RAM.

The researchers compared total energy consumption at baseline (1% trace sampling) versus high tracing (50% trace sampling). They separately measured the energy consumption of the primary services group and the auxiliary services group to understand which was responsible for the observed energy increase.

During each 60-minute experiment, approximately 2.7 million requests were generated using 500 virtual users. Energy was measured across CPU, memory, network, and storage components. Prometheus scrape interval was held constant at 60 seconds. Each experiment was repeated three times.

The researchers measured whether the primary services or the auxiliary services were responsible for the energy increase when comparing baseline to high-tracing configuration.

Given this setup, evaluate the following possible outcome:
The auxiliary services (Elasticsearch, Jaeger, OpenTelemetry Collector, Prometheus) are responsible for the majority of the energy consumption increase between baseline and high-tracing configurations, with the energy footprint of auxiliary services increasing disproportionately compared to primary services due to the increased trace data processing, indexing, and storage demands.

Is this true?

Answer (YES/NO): YES